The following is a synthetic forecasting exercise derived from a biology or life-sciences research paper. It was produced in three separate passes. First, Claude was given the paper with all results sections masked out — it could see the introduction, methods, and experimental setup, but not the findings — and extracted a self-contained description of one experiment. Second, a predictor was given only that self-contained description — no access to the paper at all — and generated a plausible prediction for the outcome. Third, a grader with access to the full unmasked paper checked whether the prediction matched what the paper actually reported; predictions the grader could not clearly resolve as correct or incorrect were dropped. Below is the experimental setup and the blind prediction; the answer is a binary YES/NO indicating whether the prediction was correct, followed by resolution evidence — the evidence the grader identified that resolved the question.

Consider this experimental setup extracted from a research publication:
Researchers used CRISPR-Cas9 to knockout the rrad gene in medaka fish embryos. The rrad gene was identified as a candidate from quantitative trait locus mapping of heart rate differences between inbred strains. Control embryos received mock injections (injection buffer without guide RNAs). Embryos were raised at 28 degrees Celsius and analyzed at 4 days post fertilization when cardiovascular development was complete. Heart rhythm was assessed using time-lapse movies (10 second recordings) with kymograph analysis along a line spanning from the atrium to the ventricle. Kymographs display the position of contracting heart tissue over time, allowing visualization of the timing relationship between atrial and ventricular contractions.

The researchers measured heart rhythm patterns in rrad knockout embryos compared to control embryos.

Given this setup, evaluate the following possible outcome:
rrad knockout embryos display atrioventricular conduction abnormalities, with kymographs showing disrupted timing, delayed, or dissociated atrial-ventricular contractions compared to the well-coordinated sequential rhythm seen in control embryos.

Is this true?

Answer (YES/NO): YES